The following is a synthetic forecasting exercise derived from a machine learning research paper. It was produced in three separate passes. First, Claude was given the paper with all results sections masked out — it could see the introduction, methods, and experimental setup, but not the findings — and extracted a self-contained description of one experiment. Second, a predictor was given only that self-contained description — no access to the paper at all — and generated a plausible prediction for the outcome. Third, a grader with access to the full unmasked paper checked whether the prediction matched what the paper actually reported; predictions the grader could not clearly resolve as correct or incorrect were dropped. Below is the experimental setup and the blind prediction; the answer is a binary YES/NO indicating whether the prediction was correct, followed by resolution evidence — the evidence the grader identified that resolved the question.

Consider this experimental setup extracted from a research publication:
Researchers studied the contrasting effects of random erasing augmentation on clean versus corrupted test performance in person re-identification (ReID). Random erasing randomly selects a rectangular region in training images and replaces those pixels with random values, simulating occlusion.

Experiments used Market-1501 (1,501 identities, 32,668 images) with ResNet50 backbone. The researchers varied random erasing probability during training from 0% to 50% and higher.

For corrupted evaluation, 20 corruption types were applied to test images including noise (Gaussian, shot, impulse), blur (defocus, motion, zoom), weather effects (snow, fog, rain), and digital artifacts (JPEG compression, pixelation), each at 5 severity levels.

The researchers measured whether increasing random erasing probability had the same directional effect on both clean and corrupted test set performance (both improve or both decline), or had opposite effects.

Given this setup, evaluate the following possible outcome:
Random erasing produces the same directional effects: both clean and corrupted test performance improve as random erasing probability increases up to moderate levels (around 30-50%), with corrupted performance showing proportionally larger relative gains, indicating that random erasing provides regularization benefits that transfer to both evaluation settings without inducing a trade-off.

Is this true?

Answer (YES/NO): NO